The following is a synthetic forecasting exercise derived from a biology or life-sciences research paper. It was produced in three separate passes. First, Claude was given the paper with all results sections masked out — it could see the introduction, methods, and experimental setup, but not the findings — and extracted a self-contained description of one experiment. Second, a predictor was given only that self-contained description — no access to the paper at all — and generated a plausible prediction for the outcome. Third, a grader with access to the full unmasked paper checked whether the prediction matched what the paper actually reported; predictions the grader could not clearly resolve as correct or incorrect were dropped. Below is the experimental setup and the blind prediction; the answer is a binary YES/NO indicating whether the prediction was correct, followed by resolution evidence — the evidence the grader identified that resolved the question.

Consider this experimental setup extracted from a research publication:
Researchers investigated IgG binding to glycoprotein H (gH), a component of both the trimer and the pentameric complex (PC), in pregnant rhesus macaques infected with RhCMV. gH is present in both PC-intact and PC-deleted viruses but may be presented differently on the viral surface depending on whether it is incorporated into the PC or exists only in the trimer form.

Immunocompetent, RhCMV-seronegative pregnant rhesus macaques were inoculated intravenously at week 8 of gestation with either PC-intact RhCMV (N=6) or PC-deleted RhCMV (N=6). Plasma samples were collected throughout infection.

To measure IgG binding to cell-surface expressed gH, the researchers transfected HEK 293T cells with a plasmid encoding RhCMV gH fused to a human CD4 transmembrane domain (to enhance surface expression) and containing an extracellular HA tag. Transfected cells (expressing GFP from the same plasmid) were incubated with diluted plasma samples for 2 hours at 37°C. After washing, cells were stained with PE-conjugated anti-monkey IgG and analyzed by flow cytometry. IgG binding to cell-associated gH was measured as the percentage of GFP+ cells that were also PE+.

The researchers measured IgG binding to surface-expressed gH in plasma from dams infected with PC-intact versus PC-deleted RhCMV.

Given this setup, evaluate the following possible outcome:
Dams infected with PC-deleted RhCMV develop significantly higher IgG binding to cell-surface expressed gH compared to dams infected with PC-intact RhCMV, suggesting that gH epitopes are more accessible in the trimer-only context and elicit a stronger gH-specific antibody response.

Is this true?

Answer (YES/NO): YES